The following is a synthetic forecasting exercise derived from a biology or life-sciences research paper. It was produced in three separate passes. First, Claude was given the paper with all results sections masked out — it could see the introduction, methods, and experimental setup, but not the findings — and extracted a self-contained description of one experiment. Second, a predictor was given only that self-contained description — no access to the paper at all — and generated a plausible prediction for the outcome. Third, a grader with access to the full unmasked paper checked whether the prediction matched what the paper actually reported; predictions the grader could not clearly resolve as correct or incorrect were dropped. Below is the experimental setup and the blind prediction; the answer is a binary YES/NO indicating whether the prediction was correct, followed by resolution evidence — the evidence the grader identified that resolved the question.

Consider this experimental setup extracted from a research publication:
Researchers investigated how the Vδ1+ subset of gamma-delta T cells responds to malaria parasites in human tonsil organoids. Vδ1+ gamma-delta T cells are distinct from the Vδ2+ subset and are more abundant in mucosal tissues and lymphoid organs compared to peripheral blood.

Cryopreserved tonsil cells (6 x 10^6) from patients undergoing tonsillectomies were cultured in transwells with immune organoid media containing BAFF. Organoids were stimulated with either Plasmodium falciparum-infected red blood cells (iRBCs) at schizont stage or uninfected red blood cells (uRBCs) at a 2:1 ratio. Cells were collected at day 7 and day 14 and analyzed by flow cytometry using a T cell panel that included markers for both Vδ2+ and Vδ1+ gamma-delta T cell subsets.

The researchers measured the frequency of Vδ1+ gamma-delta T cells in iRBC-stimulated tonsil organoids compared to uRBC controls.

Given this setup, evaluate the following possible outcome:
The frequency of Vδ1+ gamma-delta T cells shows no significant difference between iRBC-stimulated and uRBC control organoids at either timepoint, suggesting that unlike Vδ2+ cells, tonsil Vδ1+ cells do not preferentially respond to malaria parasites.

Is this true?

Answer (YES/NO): NO